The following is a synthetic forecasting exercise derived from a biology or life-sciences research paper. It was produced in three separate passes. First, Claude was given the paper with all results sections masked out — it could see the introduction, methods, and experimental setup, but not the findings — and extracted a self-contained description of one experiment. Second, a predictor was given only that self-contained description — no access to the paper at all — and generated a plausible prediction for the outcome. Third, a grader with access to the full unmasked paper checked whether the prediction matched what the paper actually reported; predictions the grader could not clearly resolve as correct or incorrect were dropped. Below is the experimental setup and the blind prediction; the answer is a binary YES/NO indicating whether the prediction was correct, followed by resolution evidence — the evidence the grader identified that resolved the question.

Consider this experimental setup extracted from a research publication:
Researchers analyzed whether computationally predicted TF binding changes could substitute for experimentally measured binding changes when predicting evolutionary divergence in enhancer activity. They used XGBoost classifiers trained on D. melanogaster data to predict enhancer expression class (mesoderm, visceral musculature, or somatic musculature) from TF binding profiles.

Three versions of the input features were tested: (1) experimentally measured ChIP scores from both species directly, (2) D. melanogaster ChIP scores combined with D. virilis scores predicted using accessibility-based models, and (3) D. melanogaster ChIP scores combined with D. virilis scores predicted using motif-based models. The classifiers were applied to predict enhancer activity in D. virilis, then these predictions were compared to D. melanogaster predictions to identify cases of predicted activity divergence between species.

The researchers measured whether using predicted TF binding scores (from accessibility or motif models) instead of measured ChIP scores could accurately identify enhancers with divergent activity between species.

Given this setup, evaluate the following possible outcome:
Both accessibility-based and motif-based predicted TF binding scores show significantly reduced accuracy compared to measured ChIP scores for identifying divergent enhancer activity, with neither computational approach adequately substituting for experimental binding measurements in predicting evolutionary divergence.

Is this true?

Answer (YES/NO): NO